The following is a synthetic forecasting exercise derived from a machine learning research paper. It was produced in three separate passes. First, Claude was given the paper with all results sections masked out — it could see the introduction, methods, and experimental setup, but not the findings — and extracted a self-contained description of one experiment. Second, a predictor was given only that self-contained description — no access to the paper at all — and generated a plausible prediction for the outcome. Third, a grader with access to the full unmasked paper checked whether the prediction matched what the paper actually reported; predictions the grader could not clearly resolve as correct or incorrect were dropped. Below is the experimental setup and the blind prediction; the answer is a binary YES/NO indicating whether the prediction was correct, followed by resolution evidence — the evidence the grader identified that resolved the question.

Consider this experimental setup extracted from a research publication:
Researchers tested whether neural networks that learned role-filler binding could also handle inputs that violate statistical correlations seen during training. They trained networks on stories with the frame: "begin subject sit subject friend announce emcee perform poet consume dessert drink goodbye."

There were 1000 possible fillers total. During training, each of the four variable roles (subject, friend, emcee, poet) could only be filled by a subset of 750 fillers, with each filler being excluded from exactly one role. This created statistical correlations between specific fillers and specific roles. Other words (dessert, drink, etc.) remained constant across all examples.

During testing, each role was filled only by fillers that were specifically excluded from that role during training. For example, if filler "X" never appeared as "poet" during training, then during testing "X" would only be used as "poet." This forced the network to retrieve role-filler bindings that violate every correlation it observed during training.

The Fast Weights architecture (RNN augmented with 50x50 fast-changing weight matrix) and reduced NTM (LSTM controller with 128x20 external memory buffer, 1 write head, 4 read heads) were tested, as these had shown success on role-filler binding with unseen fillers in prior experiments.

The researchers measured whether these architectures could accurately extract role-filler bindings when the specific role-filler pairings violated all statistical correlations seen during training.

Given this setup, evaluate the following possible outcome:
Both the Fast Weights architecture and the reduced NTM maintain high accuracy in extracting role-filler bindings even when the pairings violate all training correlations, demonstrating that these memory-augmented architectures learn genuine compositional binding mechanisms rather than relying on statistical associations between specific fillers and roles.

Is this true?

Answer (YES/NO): YES